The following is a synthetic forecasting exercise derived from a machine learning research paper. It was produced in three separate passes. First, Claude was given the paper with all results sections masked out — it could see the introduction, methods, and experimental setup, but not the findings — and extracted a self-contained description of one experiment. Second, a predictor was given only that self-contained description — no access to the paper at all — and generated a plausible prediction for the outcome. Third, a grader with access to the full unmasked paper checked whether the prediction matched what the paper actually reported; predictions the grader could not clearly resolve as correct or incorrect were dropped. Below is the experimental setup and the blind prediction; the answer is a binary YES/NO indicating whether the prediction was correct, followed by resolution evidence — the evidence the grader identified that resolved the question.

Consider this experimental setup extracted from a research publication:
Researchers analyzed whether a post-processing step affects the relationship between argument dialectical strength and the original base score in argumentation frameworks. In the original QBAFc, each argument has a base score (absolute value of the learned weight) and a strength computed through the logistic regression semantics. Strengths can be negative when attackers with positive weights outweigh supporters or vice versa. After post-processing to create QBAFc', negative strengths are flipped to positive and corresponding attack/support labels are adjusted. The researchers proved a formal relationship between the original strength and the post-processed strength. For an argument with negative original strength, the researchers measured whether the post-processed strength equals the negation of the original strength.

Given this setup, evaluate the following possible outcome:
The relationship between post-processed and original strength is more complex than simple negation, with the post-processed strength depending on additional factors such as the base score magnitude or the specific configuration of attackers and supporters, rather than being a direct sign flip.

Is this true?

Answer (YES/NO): NO